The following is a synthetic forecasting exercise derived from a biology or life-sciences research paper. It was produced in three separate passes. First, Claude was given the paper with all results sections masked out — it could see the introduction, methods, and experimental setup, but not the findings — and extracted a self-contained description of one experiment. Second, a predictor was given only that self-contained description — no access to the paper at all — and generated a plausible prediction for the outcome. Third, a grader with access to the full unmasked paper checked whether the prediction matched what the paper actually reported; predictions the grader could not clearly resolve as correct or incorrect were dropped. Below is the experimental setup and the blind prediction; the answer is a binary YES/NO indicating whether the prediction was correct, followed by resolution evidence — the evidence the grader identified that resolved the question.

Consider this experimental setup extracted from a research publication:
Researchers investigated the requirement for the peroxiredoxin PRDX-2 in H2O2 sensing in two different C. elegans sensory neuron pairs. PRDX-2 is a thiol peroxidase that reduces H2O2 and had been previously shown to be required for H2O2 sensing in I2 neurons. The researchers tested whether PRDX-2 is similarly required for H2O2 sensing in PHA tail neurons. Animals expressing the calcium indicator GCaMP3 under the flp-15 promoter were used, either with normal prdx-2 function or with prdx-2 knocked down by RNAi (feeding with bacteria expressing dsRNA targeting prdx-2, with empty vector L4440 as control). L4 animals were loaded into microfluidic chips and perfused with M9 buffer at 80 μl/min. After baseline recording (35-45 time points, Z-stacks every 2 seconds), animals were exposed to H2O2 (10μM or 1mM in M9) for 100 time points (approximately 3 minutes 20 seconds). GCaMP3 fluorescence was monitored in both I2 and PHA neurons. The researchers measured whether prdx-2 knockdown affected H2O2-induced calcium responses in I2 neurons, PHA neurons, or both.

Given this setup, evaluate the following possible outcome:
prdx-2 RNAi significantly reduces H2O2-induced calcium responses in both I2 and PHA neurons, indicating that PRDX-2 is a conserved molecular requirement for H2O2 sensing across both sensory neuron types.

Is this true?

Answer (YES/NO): YES